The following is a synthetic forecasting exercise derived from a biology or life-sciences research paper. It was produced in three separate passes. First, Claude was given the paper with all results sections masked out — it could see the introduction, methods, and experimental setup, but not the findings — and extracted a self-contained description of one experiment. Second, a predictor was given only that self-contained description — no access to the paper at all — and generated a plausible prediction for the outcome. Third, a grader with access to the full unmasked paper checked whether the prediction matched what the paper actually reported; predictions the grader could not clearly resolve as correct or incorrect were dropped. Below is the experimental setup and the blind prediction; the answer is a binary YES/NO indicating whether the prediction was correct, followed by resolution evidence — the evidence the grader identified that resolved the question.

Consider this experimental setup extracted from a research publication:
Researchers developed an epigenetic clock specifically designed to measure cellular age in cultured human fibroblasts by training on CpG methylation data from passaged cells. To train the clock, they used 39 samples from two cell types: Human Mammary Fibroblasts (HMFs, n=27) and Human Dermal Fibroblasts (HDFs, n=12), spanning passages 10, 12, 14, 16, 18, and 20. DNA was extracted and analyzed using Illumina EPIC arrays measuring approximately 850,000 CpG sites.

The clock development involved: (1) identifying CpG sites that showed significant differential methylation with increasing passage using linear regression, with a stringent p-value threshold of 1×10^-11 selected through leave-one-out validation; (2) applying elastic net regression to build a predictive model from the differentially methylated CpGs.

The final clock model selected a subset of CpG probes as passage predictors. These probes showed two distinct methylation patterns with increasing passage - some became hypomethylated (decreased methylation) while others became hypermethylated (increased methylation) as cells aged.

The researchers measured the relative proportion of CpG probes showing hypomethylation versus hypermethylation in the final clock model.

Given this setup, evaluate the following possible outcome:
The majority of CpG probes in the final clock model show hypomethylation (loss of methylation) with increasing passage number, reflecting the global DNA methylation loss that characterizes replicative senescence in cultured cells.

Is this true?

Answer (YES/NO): YES